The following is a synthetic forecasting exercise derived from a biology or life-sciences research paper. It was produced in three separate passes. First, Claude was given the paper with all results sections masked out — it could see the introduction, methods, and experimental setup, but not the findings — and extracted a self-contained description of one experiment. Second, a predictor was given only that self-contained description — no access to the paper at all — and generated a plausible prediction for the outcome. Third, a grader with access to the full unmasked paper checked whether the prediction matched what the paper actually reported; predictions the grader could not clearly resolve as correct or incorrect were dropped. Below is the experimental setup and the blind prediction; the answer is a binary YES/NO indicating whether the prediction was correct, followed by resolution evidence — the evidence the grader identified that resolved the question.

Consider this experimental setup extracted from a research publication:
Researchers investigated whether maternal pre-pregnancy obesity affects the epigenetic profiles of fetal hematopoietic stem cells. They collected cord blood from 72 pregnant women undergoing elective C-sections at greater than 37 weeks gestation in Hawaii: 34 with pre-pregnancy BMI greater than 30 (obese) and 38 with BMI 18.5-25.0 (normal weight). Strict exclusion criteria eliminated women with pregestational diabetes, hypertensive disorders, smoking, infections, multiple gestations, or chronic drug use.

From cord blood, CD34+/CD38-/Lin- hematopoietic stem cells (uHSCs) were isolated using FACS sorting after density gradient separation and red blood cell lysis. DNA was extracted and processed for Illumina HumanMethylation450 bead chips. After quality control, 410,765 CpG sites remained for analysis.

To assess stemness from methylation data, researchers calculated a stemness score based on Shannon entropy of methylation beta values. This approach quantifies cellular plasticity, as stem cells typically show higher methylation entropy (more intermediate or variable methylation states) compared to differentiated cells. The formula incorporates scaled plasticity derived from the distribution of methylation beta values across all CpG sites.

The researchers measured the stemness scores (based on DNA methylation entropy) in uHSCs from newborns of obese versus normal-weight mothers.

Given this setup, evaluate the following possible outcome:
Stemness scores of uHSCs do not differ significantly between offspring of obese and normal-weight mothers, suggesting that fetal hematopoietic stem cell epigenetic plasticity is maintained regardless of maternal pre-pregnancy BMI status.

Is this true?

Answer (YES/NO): NO